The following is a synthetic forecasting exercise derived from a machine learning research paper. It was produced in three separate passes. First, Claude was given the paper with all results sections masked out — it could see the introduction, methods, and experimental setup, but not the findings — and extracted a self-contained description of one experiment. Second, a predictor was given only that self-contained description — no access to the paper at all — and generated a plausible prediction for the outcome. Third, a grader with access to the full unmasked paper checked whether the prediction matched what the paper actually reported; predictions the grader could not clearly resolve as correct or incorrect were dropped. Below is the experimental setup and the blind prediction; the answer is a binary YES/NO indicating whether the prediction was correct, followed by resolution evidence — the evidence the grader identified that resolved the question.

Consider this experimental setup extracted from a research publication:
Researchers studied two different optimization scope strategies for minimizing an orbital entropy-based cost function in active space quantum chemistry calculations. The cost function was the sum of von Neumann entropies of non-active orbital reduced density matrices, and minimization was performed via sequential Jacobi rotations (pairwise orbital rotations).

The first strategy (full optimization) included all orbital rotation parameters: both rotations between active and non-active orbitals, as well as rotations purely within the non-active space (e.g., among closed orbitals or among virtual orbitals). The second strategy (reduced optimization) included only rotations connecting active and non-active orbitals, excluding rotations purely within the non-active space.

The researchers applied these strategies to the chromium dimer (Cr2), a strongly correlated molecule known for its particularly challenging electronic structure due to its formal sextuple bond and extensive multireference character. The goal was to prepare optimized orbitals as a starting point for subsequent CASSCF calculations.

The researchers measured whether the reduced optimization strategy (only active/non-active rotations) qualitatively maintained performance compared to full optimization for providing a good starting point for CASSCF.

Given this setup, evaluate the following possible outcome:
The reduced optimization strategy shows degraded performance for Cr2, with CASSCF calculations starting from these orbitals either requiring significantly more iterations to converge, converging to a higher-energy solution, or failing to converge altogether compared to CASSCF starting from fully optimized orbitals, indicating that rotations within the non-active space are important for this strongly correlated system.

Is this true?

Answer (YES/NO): NO